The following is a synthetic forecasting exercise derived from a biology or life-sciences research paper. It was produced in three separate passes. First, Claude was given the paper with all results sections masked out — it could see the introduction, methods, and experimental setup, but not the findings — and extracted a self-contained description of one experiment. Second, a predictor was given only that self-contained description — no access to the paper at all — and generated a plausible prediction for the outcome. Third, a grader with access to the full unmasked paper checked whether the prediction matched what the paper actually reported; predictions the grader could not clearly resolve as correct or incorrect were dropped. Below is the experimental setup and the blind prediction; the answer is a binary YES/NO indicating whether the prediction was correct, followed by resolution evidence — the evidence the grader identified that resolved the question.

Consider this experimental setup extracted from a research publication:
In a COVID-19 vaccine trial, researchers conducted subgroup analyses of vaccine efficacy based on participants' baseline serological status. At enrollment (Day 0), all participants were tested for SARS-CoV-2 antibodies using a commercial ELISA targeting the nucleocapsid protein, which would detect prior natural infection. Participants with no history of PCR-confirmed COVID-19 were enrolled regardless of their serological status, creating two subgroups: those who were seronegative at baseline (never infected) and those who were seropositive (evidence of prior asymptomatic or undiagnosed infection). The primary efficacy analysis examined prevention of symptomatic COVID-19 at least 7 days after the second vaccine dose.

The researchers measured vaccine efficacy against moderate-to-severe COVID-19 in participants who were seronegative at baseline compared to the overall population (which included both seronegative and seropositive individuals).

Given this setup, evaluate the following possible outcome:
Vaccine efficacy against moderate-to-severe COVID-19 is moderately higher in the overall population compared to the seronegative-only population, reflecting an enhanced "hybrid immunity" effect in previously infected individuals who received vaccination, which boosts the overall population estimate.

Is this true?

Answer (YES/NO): NO